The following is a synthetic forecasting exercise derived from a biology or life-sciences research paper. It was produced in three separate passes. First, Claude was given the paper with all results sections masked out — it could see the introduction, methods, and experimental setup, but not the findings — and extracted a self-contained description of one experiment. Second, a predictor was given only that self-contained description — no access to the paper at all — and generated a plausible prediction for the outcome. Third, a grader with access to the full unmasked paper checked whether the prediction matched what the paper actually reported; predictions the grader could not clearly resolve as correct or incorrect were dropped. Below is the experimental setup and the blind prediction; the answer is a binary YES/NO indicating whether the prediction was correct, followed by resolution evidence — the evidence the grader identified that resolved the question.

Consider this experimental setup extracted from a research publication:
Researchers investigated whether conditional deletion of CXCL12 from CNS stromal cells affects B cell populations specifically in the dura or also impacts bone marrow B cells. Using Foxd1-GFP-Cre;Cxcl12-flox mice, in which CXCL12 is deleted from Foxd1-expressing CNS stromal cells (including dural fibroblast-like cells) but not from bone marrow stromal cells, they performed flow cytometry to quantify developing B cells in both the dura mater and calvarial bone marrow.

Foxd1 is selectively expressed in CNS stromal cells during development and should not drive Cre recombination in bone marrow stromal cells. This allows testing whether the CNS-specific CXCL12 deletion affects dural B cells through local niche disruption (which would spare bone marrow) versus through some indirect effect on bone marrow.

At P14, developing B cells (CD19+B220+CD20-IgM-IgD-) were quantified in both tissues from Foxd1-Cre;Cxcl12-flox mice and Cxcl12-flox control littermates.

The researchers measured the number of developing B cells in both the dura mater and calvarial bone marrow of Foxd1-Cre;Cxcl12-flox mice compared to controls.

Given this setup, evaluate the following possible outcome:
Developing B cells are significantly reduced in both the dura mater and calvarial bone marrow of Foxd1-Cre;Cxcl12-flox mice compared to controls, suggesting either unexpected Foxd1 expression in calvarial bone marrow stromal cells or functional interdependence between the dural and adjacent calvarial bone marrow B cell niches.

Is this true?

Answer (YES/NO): NO